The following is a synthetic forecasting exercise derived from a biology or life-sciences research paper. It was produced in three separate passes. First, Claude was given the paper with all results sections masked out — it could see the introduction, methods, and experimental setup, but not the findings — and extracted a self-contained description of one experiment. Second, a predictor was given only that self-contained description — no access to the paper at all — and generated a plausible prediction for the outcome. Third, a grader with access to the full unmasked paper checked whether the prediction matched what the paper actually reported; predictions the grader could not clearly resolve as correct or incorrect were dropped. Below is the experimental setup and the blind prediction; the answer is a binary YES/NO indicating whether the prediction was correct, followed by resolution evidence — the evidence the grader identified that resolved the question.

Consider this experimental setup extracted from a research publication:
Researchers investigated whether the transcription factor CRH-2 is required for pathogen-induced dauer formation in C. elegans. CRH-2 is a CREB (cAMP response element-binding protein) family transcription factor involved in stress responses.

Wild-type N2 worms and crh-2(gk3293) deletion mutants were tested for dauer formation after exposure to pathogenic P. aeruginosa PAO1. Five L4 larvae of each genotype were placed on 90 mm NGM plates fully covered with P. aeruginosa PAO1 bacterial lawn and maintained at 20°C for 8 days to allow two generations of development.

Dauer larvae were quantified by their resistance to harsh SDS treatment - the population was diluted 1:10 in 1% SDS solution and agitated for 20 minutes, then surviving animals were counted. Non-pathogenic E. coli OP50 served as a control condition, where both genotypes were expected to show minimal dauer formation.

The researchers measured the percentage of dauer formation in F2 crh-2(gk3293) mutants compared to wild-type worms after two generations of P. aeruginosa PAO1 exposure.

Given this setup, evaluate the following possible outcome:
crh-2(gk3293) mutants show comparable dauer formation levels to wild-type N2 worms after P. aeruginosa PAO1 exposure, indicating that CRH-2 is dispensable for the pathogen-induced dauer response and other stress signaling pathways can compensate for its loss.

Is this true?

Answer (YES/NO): NO